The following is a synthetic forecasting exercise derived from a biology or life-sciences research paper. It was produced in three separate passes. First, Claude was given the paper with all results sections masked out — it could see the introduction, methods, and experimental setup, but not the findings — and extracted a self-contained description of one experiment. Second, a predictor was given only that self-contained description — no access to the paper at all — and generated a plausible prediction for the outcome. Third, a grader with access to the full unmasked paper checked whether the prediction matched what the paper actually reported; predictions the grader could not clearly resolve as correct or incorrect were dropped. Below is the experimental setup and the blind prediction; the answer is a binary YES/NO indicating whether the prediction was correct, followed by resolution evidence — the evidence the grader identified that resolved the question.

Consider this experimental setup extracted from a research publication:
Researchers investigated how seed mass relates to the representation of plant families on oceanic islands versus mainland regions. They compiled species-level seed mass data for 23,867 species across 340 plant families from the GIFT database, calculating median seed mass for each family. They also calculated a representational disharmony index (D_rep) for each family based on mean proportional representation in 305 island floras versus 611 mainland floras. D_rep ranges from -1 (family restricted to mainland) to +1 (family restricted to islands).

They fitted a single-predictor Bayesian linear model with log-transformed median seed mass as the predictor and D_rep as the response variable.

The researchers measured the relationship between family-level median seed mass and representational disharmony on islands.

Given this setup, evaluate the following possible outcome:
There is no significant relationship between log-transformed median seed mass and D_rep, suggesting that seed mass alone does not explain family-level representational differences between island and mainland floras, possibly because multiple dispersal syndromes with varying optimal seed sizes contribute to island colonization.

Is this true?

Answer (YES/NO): YES